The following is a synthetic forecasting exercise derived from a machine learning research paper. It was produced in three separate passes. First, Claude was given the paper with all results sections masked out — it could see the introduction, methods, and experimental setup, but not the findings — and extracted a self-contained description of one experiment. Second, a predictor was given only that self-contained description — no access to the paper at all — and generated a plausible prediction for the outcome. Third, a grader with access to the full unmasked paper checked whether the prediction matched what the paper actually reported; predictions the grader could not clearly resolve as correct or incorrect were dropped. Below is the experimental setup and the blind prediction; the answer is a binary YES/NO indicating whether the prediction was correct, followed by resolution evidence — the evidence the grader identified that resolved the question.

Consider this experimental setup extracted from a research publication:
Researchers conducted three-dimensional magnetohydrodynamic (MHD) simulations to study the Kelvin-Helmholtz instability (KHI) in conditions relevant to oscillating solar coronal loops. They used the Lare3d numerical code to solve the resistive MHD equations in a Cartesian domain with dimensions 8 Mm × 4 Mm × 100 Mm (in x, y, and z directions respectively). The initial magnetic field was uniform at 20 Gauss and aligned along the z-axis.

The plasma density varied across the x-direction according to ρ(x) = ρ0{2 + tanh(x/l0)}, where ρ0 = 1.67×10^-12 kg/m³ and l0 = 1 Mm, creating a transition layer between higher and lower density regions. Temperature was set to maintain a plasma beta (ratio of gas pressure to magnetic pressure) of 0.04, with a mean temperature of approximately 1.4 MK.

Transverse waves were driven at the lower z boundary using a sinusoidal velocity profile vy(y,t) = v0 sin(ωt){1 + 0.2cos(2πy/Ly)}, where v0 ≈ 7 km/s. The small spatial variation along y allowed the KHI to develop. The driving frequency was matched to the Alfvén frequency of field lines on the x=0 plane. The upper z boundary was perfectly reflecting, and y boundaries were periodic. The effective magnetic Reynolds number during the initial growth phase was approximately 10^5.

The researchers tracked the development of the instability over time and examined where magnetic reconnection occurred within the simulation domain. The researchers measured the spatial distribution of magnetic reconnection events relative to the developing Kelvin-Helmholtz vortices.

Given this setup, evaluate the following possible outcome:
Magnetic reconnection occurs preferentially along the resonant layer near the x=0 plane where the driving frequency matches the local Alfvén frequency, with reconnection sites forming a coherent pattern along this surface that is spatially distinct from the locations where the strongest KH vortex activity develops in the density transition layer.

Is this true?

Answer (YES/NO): NO